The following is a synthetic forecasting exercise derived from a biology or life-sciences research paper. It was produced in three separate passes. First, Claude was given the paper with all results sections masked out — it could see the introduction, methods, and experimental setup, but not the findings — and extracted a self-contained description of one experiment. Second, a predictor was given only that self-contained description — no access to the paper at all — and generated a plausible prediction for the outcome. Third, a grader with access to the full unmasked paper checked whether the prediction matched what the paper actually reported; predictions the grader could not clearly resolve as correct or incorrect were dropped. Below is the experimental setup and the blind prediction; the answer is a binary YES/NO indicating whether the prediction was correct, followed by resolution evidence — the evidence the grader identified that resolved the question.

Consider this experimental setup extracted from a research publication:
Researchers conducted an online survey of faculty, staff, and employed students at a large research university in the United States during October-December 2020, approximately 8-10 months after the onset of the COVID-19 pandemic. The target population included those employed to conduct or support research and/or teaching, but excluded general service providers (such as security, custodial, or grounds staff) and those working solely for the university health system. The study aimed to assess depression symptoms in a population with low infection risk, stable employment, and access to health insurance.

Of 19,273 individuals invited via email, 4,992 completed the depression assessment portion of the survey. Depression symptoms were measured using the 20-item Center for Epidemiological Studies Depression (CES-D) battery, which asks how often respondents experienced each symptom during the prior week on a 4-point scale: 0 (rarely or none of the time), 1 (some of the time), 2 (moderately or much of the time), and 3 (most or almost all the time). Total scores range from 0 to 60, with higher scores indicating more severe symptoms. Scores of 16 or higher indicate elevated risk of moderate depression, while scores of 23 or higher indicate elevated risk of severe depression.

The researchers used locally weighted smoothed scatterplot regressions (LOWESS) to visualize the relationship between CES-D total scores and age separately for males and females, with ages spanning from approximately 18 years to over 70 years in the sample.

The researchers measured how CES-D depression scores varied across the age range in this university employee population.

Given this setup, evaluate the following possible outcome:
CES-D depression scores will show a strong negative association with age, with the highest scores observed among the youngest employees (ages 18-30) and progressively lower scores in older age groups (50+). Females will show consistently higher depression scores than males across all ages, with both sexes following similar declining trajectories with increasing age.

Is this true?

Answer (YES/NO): YES